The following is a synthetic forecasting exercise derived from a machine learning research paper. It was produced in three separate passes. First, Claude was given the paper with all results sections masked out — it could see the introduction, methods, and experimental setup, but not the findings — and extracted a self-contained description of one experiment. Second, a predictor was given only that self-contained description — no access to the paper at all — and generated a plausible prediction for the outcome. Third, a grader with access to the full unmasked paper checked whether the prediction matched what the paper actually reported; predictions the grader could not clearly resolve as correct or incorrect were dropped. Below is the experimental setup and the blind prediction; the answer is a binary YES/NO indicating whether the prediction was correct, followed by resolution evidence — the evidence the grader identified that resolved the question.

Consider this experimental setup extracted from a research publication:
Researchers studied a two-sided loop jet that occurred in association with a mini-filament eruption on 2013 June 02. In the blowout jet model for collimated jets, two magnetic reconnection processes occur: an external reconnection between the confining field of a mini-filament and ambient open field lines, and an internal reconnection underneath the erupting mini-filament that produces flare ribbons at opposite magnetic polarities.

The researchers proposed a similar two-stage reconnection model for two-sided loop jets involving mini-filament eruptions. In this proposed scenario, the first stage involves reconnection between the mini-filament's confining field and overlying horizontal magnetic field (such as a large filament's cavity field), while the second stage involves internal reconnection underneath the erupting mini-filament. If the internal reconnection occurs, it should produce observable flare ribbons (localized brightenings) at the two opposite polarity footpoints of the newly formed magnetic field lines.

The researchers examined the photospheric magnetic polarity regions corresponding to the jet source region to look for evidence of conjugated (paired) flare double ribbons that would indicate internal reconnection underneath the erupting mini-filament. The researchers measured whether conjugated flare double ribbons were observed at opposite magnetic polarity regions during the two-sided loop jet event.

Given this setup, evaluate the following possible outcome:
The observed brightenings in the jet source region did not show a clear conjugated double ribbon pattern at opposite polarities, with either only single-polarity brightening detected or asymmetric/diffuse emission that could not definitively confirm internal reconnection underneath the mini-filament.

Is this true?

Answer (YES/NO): NO